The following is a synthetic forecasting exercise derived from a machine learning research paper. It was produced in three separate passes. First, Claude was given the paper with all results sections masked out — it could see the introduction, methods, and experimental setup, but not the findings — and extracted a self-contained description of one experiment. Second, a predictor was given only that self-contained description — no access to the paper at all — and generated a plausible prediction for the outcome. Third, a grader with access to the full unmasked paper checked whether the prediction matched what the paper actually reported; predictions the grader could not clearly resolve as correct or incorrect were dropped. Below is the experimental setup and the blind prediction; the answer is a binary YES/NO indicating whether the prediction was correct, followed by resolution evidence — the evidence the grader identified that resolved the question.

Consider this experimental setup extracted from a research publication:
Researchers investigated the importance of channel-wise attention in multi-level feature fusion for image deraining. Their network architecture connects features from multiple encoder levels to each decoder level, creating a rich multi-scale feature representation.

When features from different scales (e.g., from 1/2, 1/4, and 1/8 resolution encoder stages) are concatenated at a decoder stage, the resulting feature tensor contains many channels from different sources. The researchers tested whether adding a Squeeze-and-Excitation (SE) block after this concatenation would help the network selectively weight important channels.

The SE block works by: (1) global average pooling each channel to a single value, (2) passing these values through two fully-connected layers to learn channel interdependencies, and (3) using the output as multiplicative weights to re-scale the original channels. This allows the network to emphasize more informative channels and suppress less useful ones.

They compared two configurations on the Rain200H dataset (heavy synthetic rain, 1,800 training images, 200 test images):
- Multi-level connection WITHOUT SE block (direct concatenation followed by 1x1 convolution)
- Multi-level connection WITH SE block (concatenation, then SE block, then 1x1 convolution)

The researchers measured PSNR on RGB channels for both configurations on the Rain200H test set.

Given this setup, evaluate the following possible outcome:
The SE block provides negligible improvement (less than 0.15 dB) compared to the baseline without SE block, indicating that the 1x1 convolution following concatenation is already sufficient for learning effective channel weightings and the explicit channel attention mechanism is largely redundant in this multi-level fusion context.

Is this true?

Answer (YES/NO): NO